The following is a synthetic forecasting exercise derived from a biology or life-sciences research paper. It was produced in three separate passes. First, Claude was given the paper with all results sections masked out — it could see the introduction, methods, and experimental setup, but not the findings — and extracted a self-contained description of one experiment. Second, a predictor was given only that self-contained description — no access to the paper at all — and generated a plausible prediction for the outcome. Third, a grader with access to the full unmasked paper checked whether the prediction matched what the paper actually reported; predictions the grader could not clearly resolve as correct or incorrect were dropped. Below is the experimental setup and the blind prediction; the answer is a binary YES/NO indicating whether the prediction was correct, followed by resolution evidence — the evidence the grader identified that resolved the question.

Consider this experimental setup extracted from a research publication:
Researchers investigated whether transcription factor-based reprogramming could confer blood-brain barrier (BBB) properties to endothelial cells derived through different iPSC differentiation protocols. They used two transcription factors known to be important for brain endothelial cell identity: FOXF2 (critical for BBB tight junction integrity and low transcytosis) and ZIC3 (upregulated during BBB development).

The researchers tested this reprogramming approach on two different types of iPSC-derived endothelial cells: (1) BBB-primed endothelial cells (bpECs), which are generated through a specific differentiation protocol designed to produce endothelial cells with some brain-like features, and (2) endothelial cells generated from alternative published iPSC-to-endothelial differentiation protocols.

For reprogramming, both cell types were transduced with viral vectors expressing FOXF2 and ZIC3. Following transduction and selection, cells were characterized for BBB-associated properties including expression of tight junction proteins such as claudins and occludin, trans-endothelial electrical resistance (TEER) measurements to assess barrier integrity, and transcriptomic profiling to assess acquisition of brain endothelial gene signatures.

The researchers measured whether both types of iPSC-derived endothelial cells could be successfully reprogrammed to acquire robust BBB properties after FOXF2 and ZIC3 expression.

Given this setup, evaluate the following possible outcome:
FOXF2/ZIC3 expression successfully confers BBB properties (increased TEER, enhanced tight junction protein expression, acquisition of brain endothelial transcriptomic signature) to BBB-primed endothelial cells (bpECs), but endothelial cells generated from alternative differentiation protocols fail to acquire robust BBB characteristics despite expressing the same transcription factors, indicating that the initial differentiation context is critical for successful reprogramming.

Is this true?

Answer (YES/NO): YES